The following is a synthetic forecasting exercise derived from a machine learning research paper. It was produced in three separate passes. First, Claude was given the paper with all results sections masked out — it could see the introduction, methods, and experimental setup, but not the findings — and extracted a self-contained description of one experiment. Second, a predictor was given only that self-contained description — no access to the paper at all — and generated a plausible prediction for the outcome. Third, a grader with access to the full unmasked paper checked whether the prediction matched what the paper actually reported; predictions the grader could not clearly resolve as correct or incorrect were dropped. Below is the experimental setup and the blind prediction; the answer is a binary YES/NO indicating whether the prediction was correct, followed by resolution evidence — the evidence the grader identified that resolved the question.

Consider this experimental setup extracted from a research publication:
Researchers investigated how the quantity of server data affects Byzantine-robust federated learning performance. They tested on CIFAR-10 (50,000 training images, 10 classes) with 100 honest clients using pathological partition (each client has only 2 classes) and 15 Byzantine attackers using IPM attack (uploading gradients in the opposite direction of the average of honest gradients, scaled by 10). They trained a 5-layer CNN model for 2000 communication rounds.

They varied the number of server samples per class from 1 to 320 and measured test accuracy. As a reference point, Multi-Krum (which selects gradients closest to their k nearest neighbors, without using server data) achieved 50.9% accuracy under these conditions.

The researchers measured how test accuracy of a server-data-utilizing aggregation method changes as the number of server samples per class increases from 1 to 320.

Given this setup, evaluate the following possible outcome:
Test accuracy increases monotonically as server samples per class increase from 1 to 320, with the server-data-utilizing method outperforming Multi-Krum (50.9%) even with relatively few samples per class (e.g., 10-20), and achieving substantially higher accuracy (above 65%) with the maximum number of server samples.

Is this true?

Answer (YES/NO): NO